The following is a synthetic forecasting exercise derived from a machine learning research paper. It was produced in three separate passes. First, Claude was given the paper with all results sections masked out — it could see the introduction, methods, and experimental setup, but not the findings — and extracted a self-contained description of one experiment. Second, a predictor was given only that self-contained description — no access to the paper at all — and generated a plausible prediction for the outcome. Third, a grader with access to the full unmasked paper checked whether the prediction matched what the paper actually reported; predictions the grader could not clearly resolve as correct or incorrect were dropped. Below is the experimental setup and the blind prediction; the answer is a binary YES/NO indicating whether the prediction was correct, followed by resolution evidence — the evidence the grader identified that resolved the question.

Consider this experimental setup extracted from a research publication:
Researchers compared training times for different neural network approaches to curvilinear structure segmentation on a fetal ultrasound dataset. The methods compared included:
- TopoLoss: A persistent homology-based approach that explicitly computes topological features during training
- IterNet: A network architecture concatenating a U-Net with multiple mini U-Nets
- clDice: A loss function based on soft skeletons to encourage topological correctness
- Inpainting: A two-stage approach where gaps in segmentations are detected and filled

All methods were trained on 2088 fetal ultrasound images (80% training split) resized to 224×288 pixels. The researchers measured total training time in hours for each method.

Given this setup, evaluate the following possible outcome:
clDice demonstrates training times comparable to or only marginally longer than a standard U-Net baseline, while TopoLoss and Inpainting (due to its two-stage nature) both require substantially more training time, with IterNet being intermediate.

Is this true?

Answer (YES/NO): NO